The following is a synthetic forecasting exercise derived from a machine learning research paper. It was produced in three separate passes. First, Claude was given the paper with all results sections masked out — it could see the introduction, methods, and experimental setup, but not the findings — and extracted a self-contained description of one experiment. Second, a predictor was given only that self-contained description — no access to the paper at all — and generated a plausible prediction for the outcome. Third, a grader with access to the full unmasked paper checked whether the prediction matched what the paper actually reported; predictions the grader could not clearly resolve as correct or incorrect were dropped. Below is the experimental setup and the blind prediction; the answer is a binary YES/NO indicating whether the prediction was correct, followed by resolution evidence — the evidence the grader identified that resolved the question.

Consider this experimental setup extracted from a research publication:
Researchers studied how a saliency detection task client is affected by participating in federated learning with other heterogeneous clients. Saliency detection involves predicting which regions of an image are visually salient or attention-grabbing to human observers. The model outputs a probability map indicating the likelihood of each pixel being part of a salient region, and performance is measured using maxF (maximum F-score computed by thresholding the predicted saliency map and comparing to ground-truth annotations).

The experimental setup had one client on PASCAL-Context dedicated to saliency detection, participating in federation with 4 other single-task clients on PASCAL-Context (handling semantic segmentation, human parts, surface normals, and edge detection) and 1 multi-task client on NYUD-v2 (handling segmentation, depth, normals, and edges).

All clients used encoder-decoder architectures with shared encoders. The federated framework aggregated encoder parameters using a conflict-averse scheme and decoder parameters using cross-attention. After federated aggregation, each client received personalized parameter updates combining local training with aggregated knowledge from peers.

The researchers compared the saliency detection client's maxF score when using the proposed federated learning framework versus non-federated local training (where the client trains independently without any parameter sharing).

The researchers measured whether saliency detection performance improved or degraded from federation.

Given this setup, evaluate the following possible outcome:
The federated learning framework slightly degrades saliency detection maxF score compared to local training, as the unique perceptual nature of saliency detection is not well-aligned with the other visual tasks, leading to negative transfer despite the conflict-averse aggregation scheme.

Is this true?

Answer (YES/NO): YES